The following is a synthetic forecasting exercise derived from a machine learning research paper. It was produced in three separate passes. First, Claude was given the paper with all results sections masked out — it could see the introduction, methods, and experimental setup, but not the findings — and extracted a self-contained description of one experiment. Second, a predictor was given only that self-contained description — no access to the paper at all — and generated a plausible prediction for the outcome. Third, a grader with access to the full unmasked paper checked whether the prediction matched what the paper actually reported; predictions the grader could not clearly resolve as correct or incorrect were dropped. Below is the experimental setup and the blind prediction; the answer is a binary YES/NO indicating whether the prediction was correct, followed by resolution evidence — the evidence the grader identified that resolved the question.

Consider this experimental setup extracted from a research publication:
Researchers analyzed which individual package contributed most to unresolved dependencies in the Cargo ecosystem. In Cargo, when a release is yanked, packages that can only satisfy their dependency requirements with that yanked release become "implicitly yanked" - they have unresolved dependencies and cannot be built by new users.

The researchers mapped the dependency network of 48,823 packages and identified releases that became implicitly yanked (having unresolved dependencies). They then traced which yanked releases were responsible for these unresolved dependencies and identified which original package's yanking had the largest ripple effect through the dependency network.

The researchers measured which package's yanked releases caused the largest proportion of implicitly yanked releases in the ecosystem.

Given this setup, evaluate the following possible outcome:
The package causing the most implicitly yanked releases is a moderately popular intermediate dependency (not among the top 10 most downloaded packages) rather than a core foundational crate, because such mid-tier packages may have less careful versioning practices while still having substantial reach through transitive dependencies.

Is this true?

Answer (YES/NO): NO